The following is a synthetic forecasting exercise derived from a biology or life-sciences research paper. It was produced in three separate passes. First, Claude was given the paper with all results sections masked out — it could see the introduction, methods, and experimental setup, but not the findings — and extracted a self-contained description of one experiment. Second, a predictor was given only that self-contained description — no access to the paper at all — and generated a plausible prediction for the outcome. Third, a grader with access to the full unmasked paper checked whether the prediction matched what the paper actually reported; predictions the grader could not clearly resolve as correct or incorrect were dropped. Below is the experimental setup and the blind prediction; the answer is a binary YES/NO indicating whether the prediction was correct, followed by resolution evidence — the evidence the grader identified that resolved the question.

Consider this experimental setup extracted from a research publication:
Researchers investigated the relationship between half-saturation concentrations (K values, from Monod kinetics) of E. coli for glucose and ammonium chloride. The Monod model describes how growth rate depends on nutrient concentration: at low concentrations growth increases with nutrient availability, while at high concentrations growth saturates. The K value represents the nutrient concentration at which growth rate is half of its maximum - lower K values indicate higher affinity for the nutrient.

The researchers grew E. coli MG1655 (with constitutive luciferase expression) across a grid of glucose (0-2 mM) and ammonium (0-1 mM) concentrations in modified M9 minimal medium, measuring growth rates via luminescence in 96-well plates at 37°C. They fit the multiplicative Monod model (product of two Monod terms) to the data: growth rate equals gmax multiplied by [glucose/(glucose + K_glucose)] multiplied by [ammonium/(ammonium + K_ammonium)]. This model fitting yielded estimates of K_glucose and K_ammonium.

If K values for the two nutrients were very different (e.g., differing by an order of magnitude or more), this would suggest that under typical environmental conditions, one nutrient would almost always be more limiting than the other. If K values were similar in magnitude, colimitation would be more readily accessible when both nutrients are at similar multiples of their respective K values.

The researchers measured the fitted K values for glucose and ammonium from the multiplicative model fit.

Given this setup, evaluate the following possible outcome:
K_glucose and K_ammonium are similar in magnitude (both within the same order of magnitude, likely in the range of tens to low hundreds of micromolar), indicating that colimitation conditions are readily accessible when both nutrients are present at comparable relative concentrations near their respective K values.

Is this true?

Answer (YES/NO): YES